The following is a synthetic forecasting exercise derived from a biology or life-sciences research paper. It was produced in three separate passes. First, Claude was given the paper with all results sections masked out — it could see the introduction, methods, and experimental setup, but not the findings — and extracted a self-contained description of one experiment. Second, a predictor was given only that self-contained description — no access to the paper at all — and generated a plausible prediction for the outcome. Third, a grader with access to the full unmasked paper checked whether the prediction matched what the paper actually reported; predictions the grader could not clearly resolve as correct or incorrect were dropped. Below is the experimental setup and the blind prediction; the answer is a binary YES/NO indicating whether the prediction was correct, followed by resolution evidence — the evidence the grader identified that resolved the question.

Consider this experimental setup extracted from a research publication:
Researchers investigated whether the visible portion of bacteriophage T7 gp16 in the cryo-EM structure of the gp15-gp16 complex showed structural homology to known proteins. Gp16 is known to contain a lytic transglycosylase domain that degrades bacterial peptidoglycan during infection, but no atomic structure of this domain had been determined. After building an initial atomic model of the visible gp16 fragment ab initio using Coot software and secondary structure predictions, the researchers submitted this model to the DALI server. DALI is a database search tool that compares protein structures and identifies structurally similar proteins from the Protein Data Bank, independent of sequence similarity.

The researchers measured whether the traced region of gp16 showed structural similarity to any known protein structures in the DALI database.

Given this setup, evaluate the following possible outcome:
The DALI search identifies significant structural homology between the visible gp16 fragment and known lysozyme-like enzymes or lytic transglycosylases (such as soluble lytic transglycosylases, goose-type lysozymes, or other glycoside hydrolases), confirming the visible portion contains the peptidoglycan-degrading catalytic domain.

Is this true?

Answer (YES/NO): YES